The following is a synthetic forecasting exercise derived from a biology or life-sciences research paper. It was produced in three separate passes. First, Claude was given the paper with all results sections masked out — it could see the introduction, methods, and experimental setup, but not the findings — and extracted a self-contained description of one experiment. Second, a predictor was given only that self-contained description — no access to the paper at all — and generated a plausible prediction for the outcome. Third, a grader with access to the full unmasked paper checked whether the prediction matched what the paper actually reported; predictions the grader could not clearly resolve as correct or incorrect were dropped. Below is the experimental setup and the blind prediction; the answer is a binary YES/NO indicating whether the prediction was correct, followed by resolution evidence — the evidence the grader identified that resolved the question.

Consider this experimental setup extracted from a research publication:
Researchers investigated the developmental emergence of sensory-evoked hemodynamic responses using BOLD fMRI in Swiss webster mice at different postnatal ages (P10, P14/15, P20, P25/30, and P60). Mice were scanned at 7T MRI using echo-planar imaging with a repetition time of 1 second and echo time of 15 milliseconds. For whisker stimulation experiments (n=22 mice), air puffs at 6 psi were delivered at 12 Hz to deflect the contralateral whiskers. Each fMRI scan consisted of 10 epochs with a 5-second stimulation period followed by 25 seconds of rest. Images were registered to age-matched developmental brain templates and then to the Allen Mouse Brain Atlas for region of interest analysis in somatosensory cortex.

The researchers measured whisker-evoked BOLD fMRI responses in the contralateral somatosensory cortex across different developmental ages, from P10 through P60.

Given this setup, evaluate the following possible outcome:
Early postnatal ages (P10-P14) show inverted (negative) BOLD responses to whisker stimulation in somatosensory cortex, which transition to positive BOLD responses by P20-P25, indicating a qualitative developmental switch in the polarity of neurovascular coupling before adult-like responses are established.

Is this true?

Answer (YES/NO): NO